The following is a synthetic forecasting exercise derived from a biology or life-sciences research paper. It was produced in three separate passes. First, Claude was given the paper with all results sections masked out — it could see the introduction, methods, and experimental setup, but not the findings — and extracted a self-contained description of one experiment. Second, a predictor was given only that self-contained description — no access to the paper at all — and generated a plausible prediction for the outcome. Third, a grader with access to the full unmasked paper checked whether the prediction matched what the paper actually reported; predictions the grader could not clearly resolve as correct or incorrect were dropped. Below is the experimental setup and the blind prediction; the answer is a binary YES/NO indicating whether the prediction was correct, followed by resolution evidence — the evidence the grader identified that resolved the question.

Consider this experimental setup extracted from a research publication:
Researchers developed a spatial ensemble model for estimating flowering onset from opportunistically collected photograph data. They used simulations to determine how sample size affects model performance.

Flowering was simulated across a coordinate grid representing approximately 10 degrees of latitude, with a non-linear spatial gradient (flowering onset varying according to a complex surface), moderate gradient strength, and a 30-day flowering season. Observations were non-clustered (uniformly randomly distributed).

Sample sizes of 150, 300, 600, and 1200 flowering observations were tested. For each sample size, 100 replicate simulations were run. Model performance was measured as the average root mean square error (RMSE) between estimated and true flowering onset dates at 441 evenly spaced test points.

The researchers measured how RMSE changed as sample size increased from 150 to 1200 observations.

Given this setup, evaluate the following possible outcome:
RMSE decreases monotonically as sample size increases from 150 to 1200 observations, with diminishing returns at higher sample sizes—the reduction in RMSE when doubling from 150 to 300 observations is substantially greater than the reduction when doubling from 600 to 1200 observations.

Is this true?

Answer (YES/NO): YES